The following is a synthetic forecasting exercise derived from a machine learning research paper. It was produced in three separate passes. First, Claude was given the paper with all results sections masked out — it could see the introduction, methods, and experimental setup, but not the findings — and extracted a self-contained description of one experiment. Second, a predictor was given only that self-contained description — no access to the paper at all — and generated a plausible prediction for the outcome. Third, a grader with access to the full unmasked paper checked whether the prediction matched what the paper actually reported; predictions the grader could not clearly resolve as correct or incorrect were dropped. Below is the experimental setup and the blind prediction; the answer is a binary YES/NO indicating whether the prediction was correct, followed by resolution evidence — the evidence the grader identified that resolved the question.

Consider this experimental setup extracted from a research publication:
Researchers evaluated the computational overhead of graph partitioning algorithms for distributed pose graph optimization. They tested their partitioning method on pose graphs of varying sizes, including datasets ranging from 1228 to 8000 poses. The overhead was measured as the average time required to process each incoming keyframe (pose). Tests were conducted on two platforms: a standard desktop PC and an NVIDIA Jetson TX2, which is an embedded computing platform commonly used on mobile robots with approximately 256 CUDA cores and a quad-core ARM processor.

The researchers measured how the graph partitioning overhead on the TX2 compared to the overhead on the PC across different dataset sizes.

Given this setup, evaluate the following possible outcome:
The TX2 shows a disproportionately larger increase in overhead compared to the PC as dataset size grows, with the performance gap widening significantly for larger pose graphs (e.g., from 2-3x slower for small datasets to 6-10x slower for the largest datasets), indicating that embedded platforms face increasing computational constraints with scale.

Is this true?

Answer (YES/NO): NO